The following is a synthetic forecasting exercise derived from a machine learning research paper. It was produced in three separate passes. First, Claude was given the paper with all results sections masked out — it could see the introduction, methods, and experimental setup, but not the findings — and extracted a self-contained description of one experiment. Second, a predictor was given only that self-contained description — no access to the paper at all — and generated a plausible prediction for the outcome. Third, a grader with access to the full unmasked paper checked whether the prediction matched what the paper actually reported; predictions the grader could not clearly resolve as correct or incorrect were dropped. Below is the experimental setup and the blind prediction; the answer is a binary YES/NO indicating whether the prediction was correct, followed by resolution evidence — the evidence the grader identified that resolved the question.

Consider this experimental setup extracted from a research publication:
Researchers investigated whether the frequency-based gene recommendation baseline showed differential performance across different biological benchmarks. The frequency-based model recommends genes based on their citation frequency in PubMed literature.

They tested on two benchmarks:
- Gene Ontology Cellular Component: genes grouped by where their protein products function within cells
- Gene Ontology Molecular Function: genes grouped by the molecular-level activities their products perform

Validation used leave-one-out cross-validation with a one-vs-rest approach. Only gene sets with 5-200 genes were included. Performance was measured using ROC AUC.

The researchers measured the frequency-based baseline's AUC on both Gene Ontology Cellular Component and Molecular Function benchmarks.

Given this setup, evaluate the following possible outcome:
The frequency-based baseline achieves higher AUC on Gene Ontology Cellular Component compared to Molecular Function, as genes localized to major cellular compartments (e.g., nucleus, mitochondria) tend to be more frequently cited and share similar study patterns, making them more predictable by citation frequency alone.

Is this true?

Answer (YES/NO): NO